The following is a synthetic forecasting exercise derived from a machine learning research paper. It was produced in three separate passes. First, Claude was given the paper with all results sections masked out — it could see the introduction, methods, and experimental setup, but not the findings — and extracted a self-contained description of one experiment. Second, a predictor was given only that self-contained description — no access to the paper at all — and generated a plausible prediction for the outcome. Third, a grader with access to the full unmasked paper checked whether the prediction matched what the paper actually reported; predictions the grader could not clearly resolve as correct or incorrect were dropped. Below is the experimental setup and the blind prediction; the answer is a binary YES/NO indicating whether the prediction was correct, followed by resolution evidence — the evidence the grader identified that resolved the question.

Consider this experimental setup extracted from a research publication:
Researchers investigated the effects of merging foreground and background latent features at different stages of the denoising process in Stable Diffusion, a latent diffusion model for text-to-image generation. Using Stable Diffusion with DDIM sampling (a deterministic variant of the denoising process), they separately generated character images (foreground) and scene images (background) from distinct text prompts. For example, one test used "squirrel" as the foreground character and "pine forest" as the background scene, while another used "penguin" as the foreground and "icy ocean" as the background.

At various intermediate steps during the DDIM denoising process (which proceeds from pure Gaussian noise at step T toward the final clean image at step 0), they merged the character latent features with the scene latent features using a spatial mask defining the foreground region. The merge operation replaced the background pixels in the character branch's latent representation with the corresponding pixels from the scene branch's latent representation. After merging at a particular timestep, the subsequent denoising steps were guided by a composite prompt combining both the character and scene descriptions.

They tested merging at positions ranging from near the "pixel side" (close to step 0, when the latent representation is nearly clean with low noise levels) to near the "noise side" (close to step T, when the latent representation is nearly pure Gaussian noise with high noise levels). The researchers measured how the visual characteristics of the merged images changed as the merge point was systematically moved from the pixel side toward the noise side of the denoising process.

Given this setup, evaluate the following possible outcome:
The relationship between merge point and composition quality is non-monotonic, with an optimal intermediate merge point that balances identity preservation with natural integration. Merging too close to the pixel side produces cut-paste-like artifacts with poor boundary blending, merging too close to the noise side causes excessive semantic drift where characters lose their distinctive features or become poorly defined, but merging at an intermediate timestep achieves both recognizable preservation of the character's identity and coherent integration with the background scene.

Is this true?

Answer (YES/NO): YES